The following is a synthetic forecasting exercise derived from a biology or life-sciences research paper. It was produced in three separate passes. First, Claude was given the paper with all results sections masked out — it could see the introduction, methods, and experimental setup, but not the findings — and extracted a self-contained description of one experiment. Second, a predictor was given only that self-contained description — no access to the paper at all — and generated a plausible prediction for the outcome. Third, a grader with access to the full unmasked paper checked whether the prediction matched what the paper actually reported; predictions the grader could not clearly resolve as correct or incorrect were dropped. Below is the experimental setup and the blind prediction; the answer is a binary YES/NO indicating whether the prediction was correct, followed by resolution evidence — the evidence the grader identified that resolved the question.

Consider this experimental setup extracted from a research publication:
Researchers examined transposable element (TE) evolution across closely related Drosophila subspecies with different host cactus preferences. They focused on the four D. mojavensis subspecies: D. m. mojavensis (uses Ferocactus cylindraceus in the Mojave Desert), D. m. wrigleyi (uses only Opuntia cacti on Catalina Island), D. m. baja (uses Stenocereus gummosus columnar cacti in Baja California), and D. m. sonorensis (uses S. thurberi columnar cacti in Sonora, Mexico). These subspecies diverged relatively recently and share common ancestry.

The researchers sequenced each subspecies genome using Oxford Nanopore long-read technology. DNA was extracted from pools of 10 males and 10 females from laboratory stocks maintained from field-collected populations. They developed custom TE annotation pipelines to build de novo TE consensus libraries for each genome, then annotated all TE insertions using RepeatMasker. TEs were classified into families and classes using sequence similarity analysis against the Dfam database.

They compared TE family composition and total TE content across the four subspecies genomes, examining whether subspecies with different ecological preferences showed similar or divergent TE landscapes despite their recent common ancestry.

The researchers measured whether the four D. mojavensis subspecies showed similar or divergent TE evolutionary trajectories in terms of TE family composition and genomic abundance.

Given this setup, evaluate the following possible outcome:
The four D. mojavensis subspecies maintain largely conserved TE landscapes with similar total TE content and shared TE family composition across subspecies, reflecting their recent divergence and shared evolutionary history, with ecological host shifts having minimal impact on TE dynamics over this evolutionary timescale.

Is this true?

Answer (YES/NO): NO